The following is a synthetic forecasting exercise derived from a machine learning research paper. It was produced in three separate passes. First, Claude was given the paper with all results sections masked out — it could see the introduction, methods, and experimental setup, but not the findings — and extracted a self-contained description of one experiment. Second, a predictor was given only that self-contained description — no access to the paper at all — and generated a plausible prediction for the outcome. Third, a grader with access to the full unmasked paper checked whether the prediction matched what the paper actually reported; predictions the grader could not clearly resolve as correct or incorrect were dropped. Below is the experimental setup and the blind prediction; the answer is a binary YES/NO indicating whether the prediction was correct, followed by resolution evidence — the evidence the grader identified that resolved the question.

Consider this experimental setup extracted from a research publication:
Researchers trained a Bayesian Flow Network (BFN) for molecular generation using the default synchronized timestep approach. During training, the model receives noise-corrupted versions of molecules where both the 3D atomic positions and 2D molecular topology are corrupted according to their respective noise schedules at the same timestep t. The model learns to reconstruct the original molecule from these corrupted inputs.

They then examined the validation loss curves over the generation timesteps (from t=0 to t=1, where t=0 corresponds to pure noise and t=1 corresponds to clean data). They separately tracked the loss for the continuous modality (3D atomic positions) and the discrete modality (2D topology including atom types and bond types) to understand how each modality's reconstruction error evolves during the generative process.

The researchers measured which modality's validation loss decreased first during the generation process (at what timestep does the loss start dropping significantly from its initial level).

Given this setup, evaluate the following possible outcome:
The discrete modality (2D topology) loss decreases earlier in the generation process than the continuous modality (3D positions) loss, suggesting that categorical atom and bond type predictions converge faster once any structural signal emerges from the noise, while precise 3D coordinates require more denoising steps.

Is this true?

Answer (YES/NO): NO